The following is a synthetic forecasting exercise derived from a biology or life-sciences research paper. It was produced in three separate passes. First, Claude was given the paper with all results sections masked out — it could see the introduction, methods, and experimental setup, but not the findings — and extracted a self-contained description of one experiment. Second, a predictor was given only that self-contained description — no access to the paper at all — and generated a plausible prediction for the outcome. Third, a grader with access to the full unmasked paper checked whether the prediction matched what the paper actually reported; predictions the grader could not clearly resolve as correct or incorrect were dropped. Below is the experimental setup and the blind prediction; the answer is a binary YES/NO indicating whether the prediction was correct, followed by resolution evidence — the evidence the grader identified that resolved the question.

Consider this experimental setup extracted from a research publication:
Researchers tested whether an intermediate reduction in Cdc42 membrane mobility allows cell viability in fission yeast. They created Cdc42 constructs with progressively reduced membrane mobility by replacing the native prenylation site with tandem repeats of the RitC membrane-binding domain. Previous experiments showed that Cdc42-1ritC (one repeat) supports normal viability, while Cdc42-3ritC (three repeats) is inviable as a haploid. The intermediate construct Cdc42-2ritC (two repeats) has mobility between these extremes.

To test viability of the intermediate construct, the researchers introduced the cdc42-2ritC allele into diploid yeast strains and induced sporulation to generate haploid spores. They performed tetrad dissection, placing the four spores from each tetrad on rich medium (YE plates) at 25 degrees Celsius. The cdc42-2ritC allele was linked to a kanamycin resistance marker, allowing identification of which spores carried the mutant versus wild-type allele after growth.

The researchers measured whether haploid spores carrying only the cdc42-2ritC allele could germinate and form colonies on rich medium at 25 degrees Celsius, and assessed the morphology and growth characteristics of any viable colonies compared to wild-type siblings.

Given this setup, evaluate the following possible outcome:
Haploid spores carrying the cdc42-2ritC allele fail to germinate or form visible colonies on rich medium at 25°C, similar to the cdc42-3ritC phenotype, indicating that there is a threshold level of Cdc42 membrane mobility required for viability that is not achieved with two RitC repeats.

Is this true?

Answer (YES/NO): NO